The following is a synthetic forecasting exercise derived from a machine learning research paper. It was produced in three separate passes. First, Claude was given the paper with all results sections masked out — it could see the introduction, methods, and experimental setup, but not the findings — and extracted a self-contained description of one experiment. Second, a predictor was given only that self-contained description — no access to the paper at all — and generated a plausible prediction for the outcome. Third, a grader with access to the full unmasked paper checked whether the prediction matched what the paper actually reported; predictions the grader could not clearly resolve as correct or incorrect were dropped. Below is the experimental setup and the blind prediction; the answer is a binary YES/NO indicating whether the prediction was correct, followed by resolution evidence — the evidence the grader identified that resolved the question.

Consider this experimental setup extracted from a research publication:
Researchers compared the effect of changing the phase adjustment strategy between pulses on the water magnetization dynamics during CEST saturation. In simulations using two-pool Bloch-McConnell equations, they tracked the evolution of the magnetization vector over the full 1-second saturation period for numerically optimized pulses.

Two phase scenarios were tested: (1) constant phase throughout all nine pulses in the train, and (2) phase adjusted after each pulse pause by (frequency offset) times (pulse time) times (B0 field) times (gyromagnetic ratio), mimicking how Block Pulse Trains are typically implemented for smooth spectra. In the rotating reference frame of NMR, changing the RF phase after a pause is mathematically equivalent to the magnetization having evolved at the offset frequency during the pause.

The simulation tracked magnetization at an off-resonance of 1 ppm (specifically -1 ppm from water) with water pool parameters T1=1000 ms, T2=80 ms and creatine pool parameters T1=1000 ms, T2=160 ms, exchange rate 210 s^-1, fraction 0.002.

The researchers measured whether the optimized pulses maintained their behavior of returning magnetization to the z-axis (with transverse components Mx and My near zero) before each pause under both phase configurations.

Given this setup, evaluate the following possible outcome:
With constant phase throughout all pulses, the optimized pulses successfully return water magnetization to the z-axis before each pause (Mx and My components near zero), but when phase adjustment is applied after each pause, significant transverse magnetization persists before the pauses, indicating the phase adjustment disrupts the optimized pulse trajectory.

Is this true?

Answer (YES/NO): NO